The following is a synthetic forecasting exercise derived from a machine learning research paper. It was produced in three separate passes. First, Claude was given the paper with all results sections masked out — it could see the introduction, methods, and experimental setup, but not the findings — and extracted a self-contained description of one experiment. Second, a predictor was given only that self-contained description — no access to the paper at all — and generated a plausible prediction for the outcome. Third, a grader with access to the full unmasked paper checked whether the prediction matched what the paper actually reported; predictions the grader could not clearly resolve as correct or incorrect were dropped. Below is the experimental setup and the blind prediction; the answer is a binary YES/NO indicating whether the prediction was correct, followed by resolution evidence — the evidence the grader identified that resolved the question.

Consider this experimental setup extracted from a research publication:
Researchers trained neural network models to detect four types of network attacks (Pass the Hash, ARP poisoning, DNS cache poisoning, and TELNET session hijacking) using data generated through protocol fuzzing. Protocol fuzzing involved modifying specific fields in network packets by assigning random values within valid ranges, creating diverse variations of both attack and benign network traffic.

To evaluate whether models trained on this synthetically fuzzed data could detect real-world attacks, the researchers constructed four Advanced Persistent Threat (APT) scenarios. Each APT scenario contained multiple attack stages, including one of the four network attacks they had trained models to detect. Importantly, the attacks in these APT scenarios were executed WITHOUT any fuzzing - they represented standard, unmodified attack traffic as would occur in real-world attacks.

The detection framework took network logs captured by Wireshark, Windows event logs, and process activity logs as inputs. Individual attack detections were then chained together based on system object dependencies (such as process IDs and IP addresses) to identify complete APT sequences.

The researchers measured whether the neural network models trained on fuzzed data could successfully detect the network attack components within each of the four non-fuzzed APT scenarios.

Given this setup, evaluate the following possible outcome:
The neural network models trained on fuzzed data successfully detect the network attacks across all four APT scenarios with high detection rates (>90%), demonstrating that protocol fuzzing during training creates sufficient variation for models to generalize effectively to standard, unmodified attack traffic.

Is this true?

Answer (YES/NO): YES